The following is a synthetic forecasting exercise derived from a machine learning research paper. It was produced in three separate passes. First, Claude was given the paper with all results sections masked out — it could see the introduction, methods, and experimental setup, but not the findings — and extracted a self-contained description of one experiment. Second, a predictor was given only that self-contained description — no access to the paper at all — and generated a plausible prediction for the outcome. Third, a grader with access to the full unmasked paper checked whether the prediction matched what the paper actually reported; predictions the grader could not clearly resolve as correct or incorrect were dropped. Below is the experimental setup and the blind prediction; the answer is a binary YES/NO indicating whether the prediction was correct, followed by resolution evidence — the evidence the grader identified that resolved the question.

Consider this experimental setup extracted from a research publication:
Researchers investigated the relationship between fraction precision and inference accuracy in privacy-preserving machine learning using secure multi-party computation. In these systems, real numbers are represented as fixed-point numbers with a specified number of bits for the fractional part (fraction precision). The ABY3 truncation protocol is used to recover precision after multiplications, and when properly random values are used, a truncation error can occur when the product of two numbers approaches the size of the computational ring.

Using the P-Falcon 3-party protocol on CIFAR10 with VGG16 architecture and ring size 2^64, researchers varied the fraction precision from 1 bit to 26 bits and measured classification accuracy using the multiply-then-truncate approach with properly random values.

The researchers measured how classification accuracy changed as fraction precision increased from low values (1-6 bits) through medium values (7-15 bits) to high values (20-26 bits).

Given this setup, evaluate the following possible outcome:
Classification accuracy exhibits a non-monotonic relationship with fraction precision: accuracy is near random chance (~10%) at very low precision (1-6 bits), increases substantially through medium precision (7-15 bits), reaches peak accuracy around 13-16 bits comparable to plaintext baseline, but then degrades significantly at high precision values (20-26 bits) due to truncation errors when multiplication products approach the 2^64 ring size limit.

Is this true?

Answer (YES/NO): NO